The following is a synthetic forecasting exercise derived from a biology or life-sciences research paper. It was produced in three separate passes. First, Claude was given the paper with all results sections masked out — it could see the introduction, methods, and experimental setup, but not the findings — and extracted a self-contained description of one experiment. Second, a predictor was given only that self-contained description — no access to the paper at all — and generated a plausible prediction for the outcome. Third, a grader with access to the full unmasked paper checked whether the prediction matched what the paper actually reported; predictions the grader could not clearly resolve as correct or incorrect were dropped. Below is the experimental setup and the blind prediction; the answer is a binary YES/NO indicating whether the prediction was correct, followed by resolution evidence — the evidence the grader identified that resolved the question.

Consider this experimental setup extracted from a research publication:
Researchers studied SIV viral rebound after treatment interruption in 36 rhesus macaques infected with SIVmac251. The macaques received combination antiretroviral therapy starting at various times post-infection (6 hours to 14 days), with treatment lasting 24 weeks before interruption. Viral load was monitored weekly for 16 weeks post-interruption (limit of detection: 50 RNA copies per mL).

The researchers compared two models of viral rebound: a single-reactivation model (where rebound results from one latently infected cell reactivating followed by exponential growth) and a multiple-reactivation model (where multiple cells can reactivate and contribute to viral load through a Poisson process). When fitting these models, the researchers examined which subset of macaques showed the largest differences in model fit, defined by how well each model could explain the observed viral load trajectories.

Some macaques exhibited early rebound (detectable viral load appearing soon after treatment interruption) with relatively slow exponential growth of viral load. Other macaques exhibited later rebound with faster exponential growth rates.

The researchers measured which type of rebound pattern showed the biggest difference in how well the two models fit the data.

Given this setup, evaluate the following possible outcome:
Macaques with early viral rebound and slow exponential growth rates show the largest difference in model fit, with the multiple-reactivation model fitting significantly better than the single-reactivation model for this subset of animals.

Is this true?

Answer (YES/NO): YES